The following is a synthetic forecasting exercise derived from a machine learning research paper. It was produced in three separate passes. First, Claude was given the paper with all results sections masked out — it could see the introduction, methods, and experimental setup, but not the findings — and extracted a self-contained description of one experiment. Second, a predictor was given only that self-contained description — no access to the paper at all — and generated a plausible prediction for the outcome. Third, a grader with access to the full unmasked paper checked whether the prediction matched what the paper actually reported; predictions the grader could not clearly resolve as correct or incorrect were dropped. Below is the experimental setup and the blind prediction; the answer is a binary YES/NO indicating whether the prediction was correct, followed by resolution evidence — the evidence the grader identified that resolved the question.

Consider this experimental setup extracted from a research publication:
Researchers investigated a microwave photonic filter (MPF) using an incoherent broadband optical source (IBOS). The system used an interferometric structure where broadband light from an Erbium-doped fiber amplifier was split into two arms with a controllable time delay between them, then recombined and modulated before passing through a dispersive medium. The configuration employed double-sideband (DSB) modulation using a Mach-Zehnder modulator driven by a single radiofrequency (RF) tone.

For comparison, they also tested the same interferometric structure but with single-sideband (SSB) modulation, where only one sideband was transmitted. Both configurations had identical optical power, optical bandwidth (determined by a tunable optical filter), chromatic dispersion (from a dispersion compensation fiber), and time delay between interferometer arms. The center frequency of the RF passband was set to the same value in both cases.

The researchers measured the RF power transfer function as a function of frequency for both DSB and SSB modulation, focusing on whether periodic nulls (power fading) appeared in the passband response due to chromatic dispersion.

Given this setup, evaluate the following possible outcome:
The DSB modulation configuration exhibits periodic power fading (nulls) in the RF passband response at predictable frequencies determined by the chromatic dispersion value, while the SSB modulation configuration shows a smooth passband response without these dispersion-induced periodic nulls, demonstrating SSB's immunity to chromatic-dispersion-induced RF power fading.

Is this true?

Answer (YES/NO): YES